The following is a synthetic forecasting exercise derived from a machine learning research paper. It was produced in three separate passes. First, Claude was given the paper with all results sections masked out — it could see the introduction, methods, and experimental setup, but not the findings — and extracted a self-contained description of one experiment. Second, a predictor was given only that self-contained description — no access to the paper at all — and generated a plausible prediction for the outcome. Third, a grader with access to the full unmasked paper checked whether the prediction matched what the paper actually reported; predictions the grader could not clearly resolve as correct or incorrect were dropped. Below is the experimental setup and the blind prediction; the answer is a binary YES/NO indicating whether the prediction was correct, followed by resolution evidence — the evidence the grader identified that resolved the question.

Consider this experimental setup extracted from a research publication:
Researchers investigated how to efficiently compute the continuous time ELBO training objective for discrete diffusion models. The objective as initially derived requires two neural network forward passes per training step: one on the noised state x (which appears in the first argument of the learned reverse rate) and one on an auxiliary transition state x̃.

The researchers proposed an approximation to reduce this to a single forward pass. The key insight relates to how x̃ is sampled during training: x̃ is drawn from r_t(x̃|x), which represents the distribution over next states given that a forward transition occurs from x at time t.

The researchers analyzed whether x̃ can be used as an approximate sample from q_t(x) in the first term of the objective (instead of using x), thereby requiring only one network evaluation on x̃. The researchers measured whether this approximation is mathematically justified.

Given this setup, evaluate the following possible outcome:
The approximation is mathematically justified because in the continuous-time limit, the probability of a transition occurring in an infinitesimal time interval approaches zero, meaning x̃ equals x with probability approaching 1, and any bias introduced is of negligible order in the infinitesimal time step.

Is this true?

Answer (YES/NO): NO